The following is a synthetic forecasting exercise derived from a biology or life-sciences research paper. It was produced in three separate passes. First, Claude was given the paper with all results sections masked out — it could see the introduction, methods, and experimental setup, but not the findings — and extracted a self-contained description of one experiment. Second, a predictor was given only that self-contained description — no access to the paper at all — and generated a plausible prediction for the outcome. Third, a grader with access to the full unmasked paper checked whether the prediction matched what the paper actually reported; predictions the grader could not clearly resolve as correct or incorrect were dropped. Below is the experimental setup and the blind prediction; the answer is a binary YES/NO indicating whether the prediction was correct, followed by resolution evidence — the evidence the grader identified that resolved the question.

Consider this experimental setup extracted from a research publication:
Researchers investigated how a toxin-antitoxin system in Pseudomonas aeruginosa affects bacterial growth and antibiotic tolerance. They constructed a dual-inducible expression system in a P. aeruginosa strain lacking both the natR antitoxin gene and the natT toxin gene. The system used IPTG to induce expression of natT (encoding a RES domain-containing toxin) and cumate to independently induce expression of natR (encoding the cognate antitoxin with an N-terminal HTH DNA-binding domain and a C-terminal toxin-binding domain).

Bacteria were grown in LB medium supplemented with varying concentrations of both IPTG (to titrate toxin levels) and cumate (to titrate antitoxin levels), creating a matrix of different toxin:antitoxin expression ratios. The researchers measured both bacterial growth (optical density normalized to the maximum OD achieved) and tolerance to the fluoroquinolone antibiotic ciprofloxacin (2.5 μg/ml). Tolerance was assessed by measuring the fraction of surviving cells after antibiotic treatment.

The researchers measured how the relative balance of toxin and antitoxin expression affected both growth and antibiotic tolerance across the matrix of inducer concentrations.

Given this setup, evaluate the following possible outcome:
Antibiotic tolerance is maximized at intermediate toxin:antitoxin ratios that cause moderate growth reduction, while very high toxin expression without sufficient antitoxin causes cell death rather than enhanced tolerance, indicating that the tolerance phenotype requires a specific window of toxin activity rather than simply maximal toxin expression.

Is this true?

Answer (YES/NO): NO